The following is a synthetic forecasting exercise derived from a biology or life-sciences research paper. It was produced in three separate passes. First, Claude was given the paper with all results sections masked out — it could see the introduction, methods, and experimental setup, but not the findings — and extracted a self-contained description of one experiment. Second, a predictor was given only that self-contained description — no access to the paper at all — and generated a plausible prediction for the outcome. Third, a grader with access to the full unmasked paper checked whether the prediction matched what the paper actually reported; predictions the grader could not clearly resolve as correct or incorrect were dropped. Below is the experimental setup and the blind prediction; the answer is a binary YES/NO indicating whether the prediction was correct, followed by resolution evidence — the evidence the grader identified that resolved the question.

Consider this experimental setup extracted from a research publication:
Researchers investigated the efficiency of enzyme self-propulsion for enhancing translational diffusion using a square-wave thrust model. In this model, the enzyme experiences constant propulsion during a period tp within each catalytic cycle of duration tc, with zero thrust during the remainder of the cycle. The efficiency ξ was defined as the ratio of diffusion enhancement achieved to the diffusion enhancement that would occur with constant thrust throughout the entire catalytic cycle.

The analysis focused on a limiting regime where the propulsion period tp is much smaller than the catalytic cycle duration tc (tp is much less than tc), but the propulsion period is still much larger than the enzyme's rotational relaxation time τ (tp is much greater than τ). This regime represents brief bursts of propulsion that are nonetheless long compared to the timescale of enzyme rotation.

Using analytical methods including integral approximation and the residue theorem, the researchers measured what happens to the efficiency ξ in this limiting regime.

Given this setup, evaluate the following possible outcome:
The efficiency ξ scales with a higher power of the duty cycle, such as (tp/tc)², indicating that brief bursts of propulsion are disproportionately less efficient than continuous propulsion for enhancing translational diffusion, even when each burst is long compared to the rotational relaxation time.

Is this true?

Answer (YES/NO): NO